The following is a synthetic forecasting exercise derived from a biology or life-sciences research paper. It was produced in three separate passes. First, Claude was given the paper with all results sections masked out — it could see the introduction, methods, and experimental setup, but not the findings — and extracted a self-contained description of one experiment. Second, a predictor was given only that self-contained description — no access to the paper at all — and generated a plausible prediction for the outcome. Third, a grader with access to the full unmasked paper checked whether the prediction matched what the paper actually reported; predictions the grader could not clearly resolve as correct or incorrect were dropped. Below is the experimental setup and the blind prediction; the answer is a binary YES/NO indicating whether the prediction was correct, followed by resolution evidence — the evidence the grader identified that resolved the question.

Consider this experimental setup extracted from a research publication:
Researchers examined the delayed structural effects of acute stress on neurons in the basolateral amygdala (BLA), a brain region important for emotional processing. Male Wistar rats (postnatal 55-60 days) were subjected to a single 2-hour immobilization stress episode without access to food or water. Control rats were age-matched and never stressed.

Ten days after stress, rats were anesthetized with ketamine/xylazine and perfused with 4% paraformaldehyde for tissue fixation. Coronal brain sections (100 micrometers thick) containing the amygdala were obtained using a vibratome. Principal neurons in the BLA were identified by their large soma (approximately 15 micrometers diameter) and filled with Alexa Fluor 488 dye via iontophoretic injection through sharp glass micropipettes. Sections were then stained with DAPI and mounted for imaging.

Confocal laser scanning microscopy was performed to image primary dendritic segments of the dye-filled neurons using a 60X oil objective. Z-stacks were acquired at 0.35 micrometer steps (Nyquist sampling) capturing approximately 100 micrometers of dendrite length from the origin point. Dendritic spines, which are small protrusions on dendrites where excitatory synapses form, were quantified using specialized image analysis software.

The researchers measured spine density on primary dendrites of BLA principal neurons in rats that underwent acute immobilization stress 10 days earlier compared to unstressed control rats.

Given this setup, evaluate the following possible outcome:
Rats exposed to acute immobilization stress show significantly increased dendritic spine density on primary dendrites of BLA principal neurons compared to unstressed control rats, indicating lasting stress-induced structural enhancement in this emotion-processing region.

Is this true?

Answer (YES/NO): YES